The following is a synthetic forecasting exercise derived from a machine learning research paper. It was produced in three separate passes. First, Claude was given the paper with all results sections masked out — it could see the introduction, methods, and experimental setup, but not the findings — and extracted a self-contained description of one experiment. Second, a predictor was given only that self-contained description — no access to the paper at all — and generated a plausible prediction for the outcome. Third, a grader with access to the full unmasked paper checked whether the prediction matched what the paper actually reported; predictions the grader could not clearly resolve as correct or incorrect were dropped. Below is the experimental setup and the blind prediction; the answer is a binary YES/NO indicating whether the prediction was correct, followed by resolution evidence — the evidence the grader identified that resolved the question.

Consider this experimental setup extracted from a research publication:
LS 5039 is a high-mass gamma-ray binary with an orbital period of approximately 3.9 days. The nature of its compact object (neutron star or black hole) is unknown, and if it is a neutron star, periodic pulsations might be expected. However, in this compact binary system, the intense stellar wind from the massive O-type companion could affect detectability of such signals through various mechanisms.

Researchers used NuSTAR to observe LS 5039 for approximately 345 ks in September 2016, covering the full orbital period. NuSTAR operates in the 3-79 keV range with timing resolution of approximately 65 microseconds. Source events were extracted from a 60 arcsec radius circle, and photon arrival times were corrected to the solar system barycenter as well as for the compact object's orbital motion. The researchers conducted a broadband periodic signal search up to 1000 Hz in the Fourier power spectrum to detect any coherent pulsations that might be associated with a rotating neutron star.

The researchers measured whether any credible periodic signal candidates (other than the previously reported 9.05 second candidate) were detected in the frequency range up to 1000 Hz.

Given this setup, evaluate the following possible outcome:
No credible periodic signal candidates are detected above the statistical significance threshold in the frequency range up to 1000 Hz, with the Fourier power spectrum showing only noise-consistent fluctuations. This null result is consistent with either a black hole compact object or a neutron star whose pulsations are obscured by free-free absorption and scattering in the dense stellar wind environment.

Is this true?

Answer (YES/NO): YES